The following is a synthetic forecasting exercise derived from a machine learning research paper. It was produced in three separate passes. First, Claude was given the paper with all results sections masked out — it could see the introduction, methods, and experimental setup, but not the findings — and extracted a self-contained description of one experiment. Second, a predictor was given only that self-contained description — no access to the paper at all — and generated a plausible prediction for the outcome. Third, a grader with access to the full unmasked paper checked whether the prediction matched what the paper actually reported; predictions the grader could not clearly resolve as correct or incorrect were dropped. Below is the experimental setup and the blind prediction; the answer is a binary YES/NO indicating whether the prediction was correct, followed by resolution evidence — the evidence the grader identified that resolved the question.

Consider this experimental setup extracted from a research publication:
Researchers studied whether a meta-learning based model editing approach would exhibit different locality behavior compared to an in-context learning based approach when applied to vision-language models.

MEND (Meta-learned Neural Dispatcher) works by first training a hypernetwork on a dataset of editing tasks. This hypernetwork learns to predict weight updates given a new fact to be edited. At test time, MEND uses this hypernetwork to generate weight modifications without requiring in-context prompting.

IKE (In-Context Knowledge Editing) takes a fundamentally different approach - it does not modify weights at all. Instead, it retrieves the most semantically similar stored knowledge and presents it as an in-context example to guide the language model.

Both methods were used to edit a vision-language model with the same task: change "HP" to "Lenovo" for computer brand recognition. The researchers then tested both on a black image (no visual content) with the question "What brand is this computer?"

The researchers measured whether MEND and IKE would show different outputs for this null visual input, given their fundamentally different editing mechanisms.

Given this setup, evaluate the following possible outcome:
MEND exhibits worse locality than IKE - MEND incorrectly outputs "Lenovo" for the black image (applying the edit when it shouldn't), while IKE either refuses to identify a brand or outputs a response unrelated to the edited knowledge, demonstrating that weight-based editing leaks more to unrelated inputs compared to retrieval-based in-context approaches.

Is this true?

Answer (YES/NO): NO